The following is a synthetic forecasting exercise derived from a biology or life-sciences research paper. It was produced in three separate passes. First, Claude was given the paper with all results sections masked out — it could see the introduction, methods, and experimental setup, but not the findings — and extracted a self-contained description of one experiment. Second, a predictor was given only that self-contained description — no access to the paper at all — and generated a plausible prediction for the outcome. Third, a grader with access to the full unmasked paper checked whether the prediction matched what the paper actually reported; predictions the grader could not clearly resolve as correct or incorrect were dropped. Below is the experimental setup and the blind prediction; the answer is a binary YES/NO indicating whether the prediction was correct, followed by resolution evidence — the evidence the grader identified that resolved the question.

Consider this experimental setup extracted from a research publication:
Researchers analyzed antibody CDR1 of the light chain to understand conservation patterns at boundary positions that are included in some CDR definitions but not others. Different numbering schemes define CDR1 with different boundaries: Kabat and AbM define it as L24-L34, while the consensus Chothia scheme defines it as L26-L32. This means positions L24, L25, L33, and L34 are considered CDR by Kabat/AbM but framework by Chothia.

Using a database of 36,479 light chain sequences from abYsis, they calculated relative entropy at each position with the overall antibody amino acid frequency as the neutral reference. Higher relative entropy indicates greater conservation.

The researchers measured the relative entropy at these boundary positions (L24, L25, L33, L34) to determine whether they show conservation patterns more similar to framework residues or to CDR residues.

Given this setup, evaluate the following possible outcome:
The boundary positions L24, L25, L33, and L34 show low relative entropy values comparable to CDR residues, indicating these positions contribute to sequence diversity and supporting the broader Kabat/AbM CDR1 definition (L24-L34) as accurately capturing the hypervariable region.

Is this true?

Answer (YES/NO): NO